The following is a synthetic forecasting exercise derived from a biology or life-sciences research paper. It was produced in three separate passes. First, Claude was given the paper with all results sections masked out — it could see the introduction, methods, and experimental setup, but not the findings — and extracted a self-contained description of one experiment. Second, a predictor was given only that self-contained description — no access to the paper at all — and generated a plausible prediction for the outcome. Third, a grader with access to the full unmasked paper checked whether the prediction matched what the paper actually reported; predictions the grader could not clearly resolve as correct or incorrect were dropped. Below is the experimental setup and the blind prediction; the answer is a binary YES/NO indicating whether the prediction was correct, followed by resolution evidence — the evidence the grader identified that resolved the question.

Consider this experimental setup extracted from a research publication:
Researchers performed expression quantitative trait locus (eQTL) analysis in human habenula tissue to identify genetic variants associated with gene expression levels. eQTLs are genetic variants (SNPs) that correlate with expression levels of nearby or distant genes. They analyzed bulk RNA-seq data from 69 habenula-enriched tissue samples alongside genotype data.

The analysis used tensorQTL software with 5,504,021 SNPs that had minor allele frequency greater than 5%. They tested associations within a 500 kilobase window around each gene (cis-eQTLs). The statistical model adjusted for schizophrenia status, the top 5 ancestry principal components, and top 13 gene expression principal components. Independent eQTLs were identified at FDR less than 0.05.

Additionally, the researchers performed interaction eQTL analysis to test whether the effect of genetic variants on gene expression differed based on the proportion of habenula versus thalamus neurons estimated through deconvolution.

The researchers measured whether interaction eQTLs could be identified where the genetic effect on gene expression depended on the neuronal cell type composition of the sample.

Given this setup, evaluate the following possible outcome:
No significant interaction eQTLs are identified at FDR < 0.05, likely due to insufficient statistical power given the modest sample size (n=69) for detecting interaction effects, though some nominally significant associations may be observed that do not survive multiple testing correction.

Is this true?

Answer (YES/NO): NO